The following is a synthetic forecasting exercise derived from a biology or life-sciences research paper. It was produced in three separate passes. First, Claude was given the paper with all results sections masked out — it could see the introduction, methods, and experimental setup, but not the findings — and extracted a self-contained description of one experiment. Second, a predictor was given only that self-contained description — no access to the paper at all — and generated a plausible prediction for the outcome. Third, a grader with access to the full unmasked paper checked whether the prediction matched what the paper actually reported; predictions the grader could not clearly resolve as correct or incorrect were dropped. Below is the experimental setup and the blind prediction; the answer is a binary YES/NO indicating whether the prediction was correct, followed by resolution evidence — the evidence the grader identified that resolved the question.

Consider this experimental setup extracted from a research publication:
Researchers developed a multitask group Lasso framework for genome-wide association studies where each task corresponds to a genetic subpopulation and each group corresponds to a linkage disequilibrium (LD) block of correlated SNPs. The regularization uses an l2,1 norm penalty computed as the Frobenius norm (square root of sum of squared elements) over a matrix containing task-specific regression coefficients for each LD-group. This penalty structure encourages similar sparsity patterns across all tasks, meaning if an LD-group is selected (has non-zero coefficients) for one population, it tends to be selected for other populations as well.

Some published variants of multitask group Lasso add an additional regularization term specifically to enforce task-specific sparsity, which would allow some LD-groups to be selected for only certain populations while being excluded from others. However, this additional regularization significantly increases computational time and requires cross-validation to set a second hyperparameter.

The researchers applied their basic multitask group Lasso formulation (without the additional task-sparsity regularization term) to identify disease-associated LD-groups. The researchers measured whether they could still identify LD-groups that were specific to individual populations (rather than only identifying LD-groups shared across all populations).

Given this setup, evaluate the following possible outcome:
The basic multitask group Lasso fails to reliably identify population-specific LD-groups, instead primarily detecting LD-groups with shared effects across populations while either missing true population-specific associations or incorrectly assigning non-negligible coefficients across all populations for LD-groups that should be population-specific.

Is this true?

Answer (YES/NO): NO